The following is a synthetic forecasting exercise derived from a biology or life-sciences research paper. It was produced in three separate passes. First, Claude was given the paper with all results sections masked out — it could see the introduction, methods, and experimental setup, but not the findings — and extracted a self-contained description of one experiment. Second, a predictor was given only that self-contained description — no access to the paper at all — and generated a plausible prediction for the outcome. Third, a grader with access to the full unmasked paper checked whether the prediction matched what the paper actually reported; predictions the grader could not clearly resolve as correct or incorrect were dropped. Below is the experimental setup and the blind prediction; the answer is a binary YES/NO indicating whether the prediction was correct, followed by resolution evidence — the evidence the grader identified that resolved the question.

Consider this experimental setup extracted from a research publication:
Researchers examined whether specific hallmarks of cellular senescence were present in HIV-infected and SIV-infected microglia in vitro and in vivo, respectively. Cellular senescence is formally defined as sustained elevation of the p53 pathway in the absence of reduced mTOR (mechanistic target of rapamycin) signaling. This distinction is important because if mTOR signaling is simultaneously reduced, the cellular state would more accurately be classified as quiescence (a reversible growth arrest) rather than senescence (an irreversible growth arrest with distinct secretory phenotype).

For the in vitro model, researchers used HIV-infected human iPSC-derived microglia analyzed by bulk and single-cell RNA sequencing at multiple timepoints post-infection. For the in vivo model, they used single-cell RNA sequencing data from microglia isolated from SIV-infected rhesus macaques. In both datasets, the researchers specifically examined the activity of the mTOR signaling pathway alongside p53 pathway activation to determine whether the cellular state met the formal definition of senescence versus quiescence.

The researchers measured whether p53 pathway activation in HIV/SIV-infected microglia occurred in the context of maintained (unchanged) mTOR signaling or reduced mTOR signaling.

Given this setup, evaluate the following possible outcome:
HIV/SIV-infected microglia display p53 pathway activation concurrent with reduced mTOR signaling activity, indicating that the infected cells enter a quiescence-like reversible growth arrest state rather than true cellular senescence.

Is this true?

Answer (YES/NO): NO